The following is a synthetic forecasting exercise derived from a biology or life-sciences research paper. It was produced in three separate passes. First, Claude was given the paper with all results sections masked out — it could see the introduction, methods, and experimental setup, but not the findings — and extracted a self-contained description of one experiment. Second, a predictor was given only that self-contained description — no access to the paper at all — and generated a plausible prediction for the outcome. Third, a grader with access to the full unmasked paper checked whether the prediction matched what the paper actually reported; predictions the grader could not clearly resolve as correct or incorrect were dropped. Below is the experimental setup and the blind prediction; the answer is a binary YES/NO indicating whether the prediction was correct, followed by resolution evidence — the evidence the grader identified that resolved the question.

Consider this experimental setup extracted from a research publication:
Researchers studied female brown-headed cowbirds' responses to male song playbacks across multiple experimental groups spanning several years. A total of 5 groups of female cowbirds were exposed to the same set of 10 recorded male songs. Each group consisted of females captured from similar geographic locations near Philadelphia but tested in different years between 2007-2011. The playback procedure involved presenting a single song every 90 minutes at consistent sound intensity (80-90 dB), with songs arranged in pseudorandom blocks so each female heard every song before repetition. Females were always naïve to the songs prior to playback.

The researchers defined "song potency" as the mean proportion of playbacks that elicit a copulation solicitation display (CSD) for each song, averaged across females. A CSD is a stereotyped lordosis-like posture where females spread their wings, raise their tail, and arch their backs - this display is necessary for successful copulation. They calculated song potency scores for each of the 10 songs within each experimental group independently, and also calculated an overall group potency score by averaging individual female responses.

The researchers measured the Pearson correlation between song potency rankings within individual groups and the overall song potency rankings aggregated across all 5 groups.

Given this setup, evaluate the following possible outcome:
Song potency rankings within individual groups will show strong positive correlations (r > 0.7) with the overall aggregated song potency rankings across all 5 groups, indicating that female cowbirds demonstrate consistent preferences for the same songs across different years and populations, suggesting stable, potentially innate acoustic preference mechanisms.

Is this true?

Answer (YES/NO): NO